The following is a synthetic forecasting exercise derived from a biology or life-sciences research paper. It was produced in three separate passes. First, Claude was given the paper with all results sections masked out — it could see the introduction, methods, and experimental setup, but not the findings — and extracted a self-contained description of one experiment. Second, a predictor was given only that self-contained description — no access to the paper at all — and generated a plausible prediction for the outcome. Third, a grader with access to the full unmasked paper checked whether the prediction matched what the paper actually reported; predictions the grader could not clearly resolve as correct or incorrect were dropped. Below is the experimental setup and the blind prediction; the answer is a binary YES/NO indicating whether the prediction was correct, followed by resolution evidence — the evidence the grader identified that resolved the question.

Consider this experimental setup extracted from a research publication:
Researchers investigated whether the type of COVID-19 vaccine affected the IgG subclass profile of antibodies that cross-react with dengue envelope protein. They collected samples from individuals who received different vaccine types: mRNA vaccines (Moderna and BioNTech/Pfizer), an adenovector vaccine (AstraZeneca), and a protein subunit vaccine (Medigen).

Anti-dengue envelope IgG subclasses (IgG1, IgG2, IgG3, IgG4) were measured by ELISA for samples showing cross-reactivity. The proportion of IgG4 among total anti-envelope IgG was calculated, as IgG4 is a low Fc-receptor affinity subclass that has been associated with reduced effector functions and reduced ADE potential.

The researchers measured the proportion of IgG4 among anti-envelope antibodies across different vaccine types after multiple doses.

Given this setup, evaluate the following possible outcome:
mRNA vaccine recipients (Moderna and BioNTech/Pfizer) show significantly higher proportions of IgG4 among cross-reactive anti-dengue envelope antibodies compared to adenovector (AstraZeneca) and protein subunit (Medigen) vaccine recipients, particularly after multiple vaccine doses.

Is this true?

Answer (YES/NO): NO